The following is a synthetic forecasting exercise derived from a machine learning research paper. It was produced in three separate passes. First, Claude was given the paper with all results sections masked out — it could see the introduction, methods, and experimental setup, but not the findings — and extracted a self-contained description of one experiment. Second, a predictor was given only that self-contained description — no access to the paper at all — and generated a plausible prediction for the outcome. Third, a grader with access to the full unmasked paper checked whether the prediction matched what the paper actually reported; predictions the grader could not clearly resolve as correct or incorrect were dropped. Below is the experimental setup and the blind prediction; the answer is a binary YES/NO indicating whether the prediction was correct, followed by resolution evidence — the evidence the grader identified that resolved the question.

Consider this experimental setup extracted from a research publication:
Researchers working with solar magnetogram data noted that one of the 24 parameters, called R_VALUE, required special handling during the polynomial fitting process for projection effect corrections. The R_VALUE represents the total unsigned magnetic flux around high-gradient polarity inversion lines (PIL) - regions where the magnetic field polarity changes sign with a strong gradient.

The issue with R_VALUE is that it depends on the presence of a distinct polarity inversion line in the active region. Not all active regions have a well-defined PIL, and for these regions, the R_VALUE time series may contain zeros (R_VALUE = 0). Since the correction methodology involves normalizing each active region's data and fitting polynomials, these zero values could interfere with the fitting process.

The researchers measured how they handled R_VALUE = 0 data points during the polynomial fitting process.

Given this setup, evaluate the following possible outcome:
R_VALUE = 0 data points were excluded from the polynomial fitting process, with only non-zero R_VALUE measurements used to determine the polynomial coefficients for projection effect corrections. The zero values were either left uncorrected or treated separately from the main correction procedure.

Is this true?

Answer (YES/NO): YES